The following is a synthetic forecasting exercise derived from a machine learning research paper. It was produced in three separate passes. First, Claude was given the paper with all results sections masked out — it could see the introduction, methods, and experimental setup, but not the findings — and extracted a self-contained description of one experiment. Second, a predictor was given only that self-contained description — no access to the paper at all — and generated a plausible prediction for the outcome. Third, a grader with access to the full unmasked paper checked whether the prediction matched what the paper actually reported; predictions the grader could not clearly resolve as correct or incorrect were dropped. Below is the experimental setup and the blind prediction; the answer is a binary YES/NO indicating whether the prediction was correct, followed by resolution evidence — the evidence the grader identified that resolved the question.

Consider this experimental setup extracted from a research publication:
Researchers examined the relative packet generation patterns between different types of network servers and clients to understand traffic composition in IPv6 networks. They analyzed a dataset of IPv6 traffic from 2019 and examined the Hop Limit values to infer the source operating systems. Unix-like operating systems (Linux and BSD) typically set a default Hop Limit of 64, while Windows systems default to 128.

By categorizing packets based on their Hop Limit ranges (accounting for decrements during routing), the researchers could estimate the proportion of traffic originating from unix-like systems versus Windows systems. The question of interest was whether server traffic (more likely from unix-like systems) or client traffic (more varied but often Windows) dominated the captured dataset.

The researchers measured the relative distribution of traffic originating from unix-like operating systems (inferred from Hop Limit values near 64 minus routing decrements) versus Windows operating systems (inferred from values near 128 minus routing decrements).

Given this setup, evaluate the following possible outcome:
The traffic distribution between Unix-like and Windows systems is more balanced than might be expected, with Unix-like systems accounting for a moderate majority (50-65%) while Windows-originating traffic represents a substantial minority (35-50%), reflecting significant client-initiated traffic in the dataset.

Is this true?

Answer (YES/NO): NO